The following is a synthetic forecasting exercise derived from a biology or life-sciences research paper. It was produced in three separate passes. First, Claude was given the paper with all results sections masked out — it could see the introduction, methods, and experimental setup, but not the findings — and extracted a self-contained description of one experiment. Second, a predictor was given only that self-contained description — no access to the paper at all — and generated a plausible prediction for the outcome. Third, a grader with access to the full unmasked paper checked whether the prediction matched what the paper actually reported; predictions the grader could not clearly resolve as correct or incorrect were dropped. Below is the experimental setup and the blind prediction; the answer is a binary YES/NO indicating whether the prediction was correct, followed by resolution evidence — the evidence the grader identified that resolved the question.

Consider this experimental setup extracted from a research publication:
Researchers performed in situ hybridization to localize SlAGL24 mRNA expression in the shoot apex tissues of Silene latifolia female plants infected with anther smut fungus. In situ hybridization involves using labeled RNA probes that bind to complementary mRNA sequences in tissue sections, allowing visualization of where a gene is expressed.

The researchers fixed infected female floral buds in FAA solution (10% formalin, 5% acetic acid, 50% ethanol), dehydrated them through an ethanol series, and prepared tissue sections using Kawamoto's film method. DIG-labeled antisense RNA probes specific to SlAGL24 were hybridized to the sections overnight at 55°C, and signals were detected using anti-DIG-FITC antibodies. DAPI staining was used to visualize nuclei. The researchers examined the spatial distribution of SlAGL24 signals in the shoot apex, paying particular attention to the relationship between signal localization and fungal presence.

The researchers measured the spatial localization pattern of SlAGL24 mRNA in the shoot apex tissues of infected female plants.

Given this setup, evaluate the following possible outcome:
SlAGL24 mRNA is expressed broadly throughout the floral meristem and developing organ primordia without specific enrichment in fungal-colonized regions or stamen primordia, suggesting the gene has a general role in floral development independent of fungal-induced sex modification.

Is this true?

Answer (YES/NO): NO